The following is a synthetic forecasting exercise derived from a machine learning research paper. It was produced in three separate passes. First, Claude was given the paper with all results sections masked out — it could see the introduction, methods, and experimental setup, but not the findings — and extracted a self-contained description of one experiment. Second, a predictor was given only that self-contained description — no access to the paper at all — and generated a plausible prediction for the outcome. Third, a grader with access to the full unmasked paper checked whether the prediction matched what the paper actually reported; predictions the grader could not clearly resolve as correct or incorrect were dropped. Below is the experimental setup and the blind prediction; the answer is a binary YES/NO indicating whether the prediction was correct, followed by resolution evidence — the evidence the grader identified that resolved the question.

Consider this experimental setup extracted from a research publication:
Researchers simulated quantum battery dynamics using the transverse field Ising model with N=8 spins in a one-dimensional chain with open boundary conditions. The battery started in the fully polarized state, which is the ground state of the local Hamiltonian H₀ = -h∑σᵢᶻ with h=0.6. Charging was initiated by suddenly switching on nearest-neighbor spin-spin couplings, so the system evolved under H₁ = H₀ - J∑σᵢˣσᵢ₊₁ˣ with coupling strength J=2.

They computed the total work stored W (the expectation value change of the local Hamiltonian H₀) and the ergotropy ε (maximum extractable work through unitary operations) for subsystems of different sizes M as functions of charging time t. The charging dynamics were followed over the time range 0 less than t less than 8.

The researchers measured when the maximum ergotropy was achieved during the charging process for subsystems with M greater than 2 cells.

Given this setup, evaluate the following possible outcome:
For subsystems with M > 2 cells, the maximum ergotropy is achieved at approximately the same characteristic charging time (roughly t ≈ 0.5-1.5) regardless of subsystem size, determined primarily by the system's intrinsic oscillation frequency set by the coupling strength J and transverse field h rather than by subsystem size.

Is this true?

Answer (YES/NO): NO